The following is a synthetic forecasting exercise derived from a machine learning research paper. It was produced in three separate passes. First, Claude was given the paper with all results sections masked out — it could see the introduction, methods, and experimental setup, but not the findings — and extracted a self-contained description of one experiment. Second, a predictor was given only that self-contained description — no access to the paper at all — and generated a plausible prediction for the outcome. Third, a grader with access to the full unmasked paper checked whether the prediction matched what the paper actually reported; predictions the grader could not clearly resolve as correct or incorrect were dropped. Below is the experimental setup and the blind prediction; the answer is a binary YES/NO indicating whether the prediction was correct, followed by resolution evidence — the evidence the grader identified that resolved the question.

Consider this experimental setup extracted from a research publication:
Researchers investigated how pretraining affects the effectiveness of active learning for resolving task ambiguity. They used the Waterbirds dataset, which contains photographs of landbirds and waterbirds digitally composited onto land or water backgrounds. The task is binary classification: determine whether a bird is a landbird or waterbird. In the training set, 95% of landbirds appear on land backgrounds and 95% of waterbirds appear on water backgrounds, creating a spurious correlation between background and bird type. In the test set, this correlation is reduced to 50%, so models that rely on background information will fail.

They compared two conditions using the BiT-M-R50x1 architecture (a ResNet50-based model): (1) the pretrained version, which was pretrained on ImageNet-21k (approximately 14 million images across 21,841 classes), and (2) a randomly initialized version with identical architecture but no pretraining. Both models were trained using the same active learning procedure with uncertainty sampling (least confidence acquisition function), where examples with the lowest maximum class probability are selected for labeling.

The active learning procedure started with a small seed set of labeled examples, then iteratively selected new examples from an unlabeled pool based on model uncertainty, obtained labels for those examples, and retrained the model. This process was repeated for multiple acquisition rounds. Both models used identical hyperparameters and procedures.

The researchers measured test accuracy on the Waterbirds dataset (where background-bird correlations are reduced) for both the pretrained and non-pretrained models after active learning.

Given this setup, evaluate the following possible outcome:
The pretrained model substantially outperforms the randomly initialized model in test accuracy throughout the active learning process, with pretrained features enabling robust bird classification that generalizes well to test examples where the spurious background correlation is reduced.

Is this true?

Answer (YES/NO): YES